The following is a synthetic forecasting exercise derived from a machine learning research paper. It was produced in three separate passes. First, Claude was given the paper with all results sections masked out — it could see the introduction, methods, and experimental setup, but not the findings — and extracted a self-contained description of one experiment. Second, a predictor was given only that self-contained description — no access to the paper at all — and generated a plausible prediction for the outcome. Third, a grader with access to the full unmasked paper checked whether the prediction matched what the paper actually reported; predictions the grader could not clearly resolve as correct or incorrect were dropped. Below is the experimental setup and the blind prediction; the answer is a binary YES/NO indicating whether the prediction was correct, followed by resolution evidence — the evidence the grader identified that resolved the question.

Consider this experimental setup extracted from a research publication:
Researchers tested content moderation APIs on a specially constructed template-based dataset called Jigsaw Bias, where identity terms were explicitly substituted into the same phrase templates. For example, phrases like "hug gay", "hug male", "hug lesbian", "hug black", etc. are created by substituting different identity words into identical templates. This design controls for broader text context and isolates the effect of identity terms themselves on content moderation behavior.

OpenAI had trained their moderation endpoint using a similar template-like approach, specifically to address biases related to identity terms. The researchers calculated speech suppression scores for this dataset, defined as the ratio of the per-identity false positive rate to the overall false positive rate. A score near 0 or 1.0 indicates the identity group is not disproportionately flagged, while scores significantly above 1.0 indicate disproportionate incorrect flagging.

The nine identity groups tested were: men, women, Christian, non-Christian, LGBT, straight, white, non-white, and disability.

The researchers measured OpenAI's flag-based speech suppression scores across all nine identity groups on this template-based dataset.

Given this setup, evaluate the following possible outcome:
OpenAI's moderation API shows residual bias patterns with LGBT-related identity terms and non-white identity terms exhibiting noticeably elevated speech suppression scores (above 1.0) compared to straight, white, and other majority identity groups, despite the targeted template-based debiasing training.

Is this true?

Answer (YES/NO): NO